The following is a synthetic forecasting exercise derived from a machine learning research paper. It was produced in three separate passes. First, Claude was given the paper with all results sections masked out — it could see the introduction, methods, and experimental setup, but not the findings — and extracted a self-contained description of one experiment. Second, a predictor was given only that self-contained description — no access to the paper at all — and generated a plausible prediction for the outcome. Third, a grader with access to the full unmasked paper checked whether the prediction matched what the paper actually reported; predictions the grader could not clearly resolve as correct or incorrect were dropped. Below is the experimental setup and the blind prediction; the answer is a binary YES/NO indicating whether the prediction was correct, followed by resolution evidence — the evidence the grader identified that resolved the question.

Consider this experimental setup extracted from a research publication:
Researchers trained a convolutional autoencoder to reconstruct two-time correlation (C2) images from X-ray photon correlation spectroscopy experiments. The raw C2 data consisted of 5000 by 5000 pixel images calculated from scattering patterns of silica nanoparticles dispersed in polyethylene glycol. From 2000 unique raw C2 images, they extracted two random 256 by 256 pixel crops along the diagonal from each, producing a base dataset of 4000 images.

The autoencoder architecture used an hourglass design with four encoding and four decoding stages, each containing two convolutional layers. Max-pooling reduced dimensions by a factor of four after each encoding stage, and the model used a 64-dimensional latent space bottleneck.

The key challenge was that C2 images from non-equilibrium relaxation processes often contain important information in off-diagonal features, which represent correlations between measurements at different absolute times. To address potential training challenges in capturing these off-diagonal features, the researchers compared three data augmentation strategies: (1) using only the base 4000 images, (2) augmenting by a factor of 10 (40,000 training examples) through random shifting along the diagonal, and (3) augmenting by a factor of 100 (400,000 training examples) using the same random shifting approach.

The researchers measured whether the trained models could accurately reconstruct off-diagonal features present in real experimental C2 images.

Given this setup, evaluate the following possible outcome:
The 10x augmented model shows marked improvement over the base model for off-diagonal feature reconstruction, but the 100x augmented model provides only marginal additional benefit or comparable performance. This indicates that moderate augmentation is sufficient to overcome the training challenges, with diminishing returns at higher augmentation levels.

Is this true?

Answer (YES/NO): NO